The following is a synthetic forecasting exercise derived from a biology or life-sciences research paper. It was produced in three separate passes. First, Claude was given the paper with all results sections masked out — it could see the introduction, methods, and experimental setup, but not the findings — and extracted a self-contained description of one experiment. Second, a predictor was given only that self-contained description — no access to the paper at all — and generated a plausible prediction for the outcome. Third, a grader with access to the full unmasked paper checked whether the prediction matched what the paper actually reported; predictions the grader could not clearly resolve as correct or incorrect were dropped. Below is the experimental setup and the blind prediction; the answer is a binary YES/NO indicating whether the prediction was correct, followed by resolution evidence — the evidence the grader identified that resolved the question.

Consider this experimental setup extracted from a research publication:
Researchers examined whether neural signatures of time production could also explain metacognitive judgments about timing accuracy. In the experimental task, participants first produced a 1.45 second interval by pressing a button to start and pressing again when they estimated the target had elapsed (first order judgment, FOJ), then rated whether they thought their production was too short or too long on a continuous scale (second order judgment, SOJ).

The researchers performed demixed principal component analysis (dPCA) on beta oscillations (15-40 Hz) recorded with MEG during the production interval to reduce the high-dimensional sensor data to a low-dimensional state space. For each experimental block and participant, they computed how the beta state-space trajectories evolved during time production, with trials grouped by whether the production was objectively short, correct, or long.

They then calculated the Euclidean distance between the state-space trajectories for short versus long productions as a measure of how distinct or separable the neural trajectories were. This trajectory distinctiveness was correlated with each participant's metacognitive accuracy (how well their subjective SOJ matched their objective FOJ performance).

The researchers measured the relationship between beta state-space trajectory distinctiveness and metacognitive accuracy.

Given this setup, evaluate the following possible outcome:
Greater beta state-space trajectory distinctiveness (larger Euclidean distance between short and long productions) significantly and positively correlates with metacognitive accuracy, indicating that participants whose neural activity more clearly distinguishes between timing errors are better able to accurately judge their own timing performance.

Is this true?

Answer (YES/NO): YES